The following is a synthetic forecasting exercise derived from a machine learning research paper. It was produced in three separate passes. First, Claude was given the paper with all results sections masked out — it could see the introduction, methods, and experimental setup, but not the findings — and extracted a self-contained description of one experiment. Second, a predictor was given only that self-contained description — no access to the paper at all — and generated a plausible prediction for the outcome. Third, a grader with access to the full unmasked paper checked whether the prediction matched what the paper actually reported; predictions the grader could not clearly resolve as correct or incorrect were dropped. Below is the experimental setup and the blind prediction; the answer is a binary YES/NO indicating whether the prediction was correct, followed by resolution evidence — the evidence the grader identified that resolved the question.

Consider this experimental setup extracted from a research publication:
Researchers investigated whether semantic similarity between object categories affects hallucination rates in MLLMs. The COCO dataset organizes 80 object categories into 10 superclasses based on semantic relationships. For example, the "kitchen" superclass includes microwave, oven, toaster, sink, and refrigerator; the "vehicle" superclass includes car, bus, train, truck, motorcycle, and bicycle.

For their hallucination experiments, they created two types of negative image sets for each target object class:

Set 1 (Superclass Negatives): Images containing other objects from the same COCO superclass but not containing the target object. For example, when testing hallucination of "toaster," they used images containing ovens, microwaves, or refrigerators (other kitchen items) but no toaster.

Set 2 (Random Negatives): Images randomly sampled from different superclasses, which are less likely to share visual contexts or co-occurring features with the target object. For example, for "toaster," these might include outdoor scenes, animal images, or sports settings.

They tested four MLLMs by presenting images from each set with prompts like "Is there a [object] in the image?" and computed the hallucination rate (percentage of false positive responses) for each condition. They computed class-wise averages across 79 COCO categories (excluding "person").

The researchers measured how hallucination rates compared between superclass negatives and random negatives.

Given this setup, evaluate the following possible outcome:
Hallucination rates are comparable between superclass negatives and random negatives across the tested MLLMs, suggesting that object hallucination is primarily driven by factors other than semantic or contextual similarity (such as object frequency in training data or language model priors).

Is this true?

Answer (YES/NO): NO